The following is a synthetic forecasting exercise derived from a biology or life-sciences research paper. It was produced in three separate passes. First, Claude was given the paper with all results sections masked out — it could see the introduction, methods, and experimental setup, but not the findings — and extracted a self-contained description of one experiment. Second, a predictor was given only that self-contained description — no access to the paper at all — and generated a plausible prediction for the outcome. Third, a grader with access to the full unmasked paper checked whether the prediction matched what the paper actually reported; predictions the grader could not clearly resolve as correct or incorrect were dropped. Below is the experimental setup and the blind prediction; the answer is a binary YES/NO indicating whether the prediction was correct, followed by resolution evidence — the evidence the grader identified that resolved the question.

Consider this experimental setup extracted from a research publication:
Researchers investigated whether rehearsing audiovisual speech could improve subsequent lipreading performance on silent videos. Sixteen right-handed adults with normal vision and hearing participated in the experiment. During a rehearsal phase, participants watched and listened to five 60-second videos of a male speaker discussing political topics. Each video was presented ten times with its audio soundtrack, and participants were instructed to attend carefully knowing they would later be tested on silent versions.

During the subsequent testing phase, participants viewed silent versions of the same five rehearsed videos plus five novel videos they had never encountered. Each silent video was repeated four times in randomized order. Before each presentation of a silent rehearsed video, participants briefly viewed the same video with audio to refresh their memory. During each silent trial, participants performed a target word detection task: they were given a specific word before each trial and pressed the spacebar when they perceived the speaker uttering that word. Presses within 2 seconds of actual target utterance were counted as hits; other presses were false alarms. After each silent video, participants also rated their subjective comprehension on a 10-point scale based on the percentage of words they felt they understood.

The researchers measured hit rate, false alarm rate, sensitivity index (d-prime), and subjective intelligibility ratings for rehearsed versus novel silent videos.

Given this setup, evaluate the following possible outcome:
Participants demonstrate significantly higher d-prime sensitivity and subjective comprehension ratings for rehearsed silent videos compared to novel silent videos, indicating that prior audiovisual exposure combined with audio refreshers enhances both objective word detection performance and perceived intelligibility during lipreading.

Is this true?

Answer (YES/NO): YES